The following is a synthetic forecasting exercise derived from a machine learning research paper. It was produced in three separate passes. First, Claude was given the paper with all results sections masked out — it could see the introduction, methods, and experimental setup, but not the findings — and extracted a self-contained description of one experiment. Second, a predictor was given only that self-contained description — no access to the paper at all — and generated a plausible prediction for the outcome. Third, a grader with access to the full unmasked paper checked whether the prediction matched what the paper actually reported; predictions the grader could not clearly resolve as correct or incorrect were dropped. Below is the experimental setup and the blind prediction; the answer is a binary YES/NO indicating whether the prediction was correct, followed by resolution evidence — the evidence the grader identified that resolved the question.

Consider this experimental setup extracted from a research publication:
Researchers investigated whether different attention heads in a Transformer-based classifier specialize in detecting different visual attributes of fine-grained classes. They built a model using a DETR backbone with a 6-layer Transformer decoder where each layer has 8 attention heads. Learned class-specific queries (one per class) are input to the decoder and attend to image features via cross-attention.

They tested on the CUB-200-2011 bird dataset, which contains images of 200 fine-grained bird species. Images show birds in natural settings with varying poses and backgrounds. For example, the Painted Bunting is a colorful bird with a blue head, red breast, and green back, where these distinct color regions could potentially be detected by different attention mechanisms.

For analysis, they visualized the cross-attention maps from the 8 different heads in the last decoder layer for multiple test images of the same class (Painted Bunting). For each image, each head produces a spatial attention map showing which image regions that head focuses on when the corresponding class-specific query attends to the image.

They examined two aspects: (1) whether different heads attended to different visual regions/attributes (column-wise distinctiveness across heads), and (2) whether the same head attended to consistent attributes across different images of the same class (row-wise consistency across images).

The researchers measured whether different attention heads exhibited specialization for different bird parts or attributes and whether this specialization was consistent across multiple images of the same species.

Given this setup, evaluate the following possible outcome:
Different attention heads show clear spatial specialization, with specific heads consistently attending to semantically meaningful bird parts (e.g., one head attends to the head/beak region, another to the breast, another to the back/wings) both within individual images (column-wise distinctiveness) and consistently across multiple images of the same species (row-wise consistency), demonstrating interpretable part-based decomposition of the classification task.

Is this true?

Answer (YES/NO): YES